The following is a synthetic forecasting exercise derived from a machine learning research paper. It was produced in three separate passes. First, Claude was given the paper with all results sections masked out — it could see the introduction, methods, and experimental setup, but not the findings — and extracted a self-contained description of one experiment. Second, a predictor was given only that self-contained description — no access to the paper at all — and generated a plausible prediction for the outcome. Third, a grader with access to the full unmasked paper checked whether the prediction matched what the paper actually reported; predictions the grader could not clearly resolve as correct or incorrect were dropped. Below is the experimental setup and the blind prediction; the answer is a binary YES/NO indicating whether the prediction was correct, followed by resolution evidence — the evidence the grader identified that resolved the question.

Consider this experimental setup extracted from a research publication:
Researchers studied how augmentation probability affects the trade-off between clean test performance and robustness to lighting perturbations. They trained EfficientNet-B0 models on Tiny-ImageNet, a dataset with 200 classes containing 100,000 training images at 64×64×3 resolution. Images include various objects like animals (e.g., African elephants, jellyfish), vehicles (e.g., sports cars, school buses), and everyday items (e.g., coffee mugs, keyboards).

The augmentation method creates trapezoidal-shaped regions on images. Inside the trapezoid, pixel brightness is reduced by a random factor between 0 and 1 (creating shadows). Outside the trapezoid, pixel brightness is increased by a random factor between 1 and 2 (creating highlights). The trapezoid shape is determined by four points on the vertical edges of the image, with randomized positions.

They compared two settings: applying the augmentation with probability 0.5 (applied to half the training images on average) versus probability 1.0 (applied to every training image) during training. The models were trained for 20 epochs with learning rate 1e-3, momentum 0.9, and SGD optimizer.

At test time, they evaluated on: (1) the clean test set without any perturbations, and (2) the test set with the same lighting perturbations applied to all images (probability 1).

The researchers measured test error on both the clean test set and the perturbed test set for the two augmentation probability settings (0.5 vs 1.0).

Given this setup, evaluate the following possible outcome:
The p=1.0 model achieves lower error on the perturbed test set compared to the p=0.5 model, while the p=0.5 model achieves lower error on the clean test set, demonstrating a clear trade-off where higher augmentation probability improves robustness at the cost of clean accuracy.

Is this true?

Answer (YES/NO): NO